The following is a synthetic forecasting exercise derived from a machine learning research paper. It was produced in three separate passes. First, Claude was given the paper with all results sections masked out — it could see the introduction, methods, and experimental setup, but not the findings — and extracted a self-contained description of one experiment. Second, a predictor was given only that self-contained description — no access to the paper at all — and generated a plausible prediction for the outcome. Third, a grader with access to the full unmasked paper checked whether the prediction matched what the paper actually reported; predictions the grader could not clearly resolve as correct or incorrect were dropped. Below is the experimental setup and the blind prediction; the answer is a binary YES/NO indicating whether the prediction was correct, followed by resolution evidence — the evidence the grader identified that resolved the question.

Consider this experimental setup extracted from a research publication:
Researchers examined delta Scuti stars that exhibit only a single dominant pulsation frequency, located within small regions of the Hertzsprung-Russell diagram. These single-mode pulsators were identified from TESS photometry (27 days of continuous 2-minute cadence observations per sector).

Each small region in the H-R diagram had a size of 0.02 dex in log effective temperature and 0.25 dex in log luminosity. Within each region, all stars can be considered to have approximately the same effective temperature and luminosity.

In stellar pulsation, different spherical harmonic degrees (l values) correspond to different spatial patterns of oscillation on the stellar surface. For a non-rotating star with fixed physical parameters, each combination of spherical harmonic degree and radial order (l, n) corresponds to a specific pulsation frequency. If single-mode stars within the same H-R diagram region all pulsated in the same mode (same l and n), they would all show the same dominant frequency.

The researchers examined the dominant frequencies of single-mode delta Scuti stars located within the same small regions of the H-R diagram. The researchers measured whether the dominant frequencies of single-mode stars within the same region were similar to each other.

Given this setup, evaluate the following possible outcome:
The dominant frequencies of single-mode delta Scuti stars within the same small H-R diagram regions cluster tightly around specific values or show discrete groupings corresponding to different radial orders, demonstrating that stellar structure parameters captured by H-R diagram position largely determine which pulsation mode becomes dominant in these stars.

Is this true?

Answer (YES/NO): NO